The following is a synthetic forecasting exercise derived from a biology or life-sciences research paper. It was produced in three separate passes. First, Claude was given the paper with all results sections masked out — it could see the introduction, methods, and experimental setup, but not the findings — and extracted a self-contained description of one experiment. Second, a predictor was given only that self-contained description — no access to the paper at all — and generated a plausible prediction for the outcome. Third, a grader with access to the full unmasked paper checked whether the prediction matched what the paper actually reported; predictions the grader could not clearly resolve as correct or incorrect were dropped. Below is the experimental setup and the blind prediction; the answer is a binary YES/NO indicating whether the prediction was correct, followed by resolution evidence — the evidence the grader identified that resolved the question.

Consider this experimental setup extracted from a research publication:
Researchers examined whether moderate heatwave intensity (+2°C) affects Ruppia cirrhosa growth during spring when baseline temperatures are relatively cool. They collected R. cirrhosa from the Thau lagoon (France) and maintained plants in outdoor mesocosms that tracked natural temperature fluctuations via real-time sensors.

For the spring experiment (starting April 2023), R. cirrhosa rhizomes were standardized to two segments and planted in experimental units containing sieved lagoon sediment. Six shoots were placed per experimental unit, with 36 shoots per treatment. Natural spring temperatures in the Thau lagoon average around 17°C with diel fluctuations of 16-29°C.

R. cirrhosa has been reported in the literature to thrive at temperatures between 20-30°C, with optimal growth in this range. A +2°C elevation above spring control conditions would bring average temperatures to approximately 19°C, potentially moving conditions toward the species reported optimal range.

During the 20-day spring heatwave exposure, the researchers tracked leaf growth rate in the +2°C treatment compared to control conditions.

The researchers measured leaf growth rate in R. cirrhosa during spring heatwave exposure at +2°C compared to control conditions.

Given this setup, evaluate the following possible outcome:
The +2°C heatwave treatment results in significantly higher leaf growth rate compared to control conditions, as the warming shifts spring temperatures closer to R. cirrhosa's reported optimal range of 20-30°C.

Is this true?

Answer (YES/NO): NO